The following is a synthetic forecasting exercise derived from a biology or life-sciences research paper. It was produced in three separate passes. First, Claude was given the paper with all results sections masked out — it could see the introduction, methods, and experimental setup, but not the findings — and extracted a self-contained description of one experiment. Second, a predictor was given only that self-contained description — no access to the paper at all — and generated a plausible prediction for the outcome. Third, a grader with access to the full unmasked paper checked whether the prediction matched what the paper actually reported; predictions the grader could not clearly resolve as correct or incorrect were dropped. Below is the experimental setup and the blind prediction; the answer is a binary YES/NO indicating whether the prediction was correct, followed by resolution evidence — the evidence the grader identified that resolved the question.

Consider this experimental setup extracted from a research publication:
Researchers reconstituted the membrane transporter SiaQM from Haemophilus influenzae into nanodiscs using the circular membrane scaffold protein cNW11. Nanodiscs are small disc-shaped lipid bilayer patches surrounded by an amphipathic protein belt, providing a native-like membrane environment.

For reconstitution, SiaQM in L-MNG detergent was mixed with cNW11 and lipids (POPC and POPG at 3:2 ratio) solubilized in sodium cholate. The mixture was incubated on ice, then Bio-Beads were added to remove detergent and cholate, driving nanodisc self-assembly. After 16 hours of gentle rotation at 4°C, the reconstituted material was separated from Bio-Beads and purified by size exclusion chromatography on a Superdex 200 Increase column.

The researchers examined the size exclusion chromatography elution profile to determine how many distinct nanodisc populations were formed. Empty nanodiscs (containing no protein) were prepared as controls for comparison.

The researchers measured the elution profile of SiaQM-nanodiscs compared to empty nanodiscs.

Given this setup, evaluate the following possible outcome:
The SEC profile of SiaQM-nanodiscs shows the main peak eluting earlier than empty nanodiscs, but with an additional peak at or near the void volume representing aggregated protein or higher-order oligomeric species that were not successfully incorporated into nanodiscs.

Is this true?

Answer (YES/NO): NO